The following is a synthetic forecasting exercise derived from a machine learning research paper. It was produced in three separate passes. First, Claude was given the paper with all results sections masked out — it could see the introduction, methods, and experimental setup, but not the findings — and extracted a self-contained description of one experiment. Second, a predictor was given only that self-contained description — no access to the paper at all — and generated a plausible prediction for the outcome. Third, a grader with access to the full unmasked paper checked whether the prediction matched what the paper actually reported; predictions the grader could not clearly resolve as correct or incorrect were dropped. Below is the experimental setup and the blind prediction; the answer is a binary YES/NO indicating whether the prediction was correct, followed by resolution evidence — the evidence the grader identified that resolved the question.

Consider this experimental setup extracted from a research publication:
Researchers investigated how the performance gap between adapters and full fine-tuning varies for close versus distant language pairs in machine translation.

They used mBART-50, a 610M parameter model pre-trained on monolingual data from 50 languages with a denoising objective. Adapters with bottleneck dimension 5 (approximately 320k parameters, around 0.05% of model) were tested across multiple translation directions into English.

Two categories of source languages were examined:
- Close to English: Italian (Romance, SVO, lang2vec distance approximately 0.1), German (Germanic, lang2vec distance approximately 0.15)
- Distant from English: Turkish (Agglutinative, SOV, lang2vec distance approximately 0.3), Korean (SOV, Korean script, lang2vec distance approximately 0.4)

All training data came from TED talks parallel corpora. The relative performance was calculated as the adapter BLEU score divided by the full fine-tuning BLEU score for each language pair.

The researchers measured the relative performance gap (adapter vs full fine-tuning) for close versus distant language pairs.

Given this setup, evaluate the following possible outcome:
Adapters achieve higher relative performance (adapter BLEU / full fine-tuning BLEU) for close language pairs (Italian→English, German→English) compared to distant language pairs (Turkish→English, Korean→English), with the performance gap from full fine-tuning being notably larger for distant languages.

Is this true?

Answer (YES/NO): YES